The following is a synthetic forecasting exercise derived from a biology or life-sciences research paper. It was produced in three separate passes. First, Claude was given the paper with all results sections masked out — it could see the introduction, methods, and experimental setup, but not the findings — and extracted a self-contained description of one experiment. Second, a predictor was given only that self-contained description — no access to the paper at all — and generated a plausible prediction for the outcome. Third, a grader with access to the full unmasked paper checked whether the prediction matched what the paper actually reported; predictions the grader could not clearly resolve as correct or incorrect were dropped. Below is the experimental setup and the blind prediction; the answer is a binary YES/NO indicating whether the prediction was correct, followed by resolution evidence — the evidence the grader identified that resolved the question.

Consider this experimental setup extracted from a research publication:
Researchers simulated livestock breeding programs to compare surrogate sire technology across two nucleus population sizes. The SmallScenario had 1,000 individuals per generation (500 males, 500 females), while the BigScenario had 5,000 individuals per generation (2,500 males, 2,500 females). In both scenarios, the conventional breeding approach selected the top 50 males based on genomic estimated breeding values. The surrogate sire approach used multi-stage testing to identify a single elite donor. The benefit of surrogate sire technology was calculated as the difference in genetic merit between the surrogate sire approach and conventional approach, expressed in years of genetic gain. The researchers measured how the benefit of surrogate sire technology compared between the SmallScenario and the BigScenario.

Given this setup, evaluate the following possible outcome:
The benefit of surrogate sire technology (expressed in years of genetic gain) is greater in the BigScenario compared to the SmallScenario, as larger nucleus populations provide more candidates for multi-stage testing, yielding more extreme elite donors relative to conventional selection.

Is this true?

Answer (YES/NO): NO